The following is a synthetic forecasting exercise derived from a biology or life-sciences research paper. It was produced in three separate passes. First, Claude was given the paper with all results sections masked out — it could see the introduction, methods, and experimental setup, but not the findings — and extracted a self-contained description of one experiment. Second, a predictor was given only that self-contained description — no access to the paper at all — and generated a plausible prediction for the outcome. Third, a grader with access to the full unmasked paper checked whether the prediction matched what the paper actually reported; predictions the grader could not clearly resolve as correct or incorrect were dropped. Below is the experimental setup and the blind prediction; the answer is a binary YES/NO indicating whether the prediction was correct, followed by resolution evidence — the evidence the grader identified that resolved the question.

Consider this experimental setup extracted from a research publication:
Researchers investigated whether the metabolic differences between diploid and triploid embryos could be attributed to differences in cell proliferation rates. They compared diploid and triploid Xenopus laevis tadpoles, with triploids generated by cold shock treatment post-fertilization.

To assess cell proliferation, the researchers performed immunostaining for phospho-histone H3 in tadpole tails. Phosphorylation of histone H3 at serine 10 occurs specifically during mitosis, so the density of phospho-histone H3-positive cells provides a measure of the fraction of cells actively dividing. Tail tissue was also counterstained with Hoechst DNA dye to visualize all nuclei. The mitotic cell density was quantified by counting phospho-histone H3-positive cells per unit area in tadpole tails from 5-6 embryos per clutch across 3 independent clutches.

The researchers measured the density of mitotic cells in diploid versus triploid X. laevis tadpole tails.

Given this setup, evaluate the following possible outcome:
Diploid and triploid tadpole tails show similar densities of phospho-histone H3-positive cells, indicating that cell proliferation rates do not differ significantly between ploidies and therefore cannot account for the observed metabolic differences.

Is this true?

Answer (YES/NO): NO